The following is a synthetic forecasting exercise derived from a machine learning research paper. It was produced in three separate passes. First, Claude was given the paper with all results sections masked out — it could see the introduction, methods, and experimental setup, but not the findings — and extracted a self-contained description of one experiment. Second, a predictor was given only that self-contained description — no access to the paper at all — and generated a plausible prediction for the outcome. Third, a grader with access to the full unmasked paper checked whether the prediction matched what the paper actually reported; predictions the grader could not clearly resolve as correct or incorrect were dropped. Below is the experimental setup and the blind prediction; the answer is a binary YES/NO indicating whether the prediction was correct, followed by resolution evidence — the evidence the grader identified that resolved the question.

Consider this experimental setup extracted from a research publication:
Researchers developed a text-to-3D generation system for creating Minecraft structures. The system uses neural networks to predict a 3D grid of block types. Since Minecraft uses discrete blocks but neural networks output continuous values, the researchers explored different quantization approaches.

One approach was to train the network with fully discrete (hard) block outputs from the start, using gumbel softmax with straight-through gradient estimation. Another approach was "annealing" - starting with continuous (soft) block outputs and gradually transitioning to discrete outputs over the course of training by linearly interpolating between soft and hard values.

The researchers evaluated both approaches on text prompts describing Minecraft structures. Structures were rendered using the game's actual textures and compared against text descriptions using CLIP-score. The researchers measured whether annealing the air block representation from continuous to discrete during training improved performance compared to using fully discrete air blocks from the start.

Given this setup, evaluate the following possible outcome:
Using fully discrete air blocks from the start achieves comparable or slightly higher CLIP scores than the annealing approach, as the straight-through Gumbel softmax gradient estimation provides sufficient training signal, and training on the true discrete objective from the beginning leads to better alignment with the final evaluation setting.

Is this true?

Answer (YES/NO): NO